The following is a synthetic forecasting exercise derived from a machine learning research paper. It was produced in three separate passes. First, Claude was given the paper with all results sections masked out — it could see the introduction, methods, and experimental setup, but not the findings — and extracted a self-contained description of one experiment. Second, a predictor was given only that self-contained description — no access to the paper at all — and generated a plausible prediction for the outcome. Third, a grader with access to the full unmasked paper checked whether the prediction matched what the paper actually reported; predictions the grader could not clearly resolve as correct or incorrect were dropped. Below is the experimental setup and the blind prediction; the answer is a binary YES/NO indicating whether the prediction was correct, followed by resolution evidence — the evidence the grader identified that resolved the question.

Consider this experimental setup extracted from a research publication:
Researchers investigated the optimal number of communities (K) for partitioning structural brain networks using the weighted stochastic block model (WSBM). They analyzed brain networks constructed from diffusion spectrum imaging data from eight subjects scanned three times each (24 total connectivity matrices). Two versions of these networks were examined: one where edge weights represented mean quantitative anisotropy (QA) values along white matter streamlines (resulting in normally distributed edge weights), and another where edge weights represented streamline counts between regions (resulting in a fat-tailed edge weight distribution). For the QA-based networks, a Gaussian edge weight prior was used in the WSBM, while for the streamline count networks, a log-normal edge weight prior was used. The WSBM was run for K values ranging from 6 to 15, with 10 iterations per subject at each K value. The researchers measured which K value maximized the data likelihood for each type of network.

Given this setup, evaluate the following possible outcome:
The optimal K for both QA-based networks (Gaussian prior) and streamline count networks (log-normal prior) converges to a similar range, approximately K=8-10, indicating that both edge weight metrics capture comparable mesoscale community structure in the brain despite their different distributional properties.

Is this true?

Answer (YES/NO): NO